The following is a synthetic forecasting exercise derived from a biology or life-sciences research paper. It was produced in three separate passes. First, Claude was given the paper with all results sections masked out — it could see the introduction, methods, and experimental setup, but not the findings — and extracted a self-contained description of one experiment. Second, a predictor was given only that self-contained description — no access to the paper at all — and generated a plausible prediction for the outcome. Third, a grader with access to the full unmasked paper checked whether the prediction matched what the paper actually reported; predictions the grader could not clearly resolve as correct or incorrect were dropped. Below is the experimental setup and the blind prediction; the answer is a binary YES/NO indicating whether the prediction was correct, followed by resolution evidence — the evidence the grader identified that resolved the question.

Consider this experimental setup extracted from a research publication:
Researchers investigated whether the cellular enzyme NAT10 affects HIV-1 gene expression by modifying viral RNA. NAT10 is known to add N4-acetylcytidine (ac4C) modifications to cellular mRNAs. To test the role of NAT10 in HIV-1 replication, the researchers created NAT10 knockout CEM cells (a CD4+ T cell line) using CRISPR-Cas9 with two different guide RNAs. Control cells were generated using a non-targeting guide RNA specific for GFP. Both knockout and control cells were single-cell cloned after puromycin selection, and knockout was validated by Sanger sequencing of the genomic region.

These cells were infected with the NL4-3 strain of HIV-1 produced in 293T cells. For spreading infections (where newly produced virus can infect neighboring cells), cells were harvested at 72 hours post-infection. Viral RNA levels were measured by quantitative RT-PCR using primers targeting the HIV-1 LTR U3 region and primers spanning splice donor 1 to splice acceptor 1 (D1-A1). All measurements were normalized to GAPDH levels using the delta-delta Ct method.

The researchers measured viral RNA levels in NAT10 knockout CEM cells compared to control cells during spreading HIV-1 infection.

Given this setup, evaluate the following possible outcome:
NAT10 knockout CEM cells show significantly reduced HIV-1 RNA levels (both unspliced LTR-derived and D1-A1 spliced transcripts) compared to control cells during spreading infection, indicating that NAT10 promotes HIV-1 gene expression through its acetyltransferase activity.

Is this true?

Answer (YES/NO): YES